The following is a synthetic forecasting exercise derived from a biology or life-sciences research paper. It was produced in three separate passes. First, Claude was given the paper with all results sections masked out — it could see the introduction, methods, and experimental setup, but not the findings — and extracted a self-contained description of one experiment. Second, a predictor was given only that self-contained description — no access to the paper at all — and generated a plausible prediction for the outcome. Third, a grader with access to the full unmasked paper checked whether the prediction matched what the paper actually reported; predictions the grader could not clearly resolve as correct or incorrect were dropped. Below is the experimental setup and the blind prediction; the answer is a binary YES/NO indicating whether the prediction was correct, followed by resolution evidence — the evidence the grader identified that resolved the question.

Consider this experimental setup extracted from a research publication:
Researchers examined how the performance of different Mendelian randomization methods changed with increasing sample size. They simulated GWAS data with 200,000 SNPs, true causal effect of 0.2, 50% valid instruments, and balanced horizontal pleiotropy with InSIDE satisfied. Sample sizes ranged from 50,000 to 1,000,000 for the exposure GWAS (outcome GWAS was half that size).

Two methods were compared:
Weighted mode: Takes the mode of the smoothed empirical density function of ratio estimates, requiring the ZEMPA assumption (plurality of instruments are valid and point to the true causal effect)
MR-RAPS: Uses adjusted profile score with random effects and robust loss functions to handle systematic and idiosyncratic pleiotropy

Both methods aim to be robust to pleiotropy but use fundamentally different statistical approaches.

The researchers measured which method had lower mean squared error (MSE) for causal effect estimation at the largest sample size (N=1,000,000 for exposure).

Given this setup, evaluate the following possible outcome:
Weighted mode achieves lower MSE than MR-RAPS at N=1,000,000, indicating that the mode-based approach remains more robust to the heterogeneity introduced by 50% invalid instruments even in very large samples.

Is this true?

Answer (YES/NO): NO